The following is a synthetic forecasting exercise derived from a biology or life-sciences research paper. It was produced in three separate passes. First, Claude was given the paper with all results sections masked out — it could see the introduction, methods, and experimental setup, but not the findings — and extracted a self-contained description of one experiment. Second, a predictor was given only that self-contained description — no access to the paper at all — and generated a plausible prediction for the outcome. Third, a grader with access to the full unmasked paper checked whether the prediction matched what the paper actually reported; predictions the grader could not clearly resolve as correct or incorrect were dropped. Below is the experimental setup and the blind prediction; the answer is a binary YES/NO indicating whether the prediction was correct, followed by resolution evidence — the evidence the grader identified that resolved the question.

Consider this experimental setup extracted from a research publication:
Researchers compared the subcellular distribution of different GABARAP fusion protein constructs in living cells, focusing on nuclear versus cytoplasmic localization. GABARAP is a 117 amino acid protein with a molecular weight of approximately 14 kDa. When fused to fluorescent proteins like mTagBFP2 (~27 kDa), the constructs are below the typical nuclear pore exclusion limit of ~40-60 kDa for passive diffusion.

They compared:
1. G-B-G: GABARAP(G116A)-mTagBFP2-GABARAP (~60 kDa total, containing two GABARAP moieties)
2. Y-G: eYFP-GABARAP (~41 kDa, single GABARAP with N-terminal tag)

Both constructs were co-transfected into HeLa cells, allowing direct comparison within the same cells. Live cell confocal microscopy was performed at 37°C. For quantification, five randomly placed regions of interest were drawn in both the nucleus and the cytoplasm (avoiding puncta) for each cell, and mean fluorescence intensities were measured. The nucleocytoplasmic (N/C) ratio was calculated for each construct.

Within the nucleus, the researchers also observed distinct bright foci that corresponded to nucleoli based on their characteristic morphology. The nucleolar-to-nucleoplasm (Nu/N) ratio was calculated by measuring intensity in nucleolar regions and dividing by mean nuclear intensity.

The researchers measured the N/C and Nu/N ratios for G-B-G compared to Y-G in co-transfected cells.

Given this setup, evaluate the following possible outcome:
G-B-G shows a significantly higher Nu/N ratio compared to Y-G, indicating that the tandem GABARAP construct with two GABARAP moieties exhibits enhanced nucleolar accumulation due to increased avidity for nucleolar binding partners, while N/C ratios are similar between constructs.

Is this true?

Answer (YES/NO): NO